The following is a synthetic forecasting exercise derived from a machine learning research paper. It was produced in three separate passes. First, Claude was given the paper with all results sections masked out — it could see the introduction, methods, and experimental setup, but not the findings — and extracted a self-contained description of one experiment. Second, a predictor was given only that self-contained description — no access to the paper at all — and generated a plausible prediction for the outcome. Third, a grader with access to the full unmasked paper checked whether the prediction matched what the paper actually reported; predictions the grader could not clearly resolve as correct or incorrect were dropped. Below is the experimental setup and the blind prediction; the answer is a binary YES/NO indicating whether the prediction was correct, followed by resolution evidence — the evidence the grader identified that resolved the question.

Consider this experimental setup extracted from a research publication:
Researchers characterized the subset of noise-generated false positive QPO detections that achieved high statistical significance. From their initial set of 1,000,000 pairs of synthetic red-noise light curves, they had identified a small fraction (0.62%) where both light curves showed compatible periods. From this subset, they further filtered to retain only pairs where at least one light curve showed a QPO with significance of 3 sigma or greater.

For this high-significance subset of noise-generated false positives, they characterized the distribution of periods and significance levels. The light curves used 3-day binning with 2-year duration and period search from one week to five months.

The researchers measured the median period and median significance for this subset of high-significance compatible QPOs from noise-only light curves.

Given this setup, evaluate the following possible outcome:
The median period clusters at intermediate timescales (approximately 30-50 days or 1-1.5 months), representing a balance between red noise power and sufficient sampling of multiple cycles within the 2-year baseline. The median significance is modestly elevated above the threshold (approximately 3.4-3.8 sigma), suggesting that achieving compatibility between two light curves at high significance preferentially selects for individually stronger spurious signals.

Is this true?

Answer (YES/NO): NO